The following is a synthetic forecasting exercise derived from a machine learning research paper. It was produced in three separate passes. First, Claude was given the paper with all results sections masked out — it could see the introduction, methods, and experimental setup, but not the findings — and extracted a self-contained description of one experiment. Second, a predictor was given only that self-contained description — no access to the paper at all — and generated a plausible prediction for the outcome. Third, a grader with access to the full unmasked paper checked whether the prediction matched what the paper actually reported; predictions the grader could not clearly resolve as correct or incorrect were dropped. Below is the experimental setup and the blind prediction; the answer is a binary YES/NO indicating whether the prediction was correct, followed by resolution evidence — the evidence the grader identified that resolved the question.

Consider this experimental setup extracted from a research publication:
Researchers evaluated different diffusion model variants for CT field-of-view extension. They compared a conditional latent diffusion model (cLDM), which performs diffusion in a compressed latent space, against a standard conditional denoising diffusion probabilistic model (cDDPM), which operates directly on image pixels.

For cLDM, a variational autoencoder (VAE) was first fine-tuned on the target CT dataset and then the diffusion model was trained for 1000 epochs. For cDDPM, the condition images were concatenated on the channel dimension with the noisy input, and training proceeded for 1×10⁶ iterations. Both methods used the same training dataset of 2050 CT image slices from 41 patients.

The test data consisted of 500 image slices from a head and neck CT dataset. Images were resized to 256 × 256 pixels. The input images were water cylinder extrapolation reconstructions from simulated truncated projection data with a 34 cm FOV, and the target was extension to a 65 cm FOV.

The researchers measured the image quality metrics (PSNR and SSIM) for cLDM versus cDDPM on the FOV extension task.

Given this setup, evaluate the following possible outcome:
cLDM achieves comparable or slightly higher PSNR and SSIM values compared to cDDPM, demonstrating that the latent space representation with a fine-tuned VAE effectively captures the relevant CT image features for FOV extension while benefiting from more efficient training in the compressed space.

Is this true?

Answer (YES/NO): NO